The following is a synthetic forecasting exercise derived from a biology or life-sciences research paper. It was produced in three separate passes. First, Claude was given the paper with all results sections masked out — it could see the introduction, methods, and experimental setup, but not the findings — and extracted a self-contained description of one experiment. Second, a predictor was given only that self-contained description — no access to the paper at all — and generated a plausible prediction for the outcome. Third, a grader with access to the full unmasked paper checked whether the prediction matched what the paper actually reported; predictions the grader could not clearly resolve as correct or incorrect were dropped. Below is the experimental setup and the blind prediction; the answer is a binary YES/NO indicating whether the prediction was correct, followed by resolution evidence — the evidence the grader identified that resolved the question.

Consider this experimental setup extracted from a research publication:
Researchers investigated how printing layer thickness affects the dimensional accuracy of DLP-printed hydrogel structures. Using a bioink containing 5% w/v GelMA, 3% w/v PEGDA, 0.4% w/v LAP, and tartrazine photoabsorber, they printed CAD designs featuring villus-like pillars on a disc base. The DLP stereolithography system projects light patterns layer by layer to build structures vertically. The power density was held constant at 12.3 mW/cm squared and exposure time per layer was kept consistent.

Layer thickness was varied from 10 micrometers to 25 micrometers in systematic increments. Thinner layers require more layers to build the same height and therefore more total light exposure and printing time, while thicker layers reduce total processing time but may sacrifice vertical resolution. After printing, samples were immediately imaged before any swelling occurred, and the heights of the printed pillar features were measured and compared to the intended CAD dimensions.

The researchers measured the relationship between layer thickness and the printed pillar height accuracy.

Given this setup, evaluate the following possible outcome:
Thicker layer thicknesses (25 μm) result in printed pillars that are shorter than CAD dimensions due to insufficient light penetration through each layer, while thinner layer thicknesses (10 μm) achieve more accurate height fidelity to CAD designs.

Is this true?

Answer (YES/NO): NO